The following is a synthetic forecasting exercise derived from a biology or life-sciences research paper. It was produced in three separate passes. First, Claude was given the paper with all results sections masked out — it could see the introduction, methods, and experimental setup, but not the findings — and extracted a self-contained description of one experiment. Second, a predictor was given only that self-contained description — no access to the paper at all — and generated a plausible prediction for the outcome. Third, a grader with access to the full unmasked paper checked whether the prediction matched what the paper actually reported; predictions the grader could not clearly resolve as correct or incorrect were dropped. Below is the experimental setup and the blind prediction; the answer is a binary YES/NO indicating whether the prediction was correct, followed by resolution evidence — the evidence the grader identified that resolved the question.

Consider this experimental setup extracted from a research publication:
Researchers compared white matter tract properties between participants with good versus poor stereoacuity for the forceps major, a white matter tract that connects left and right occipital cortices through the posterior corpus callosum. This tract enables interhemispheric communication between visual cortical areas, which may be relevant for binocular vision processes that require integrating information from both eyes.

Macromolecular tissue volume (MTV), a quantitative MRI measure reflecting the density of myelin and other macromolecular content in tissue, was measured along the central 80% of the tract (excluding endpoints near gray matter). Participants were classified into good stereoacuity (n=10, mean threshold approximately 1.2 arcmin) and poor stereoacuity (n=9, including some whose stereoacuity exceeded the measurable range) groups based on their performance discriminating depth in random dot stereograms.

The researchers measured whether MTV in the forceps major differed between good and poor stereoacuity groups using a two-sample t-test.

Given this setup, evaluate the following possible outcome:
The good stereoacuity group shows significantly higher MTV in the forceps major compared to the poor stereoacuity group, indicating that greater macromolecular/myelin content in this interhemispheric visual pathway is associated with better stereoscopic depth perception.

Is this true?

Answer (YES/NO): NO